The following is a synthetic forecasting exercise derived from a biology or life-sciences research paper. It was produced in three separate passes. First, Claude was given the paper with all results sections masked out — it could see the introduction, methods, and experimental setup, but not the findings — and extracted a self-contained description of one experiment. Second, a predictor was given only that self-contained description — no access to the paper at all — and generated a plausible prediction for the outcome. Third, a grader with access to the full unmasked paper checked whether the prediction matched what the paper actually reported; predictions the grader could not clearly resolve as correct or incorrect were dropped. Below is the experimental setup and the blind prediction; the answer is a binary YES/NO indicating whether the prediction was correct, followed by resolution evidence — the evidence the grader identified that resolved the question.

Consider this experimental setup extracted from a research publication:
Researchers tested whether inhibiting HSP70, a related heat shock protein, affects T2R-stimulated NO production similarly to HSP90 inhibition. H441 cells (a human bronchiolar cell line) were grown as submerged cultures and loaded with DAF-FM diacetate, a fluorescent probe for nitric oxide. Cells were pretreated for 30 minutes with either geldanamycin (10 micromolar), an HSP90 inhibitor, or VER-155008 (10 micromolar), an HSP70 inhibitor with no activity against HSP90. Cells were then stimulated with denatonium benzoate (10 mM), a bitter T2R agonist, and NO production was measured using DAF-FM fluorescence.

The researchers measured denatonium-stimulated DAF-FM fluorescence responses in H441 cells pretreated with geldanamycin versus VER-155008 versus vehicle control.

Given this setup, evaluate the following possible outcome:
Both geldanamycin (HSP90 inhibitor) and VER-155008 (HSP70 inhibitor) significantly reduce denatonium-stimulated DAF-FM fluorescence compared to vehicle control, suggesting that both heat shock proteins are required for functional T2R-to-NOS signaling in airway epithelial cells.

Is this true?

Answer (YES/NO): NO